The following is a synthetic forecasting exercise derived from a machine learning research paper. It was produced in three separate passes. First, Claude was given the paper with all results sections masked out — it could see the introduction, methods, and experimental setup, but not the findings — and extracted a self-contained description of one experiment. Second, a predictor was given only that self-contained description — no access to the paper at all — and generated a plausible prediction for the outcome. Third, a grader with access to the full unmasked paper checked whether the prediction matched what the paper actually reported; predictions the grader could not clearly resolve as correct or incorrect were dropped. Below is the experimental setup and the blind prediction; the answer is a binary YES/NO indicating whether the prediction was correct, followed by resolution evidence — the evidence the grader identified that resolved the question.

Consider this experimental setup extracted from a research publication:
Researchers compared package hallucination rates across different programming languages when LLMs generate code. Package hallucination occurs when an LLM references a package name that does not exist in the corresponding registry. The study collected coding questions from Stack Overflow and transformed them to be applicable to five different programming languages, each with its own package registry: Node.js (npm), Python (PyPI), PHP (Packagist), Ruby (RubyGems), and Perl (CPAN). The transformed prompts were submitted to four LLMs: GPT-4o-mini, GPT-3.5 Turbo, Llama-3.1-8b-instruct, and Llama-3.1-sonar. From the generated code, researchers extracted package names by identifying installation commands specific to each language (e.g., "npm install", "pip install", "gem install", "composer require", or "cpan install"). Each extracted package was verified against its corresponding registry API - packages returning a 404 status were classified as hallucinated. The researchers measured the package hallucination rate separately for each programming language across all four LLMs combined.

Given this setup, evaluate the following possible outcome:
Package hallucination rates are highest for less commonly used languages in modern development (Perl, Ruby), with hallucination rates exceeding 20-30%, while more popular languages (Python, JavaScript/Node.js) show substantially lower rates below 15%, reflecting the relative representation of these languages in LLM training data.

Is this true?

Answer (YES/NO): NO